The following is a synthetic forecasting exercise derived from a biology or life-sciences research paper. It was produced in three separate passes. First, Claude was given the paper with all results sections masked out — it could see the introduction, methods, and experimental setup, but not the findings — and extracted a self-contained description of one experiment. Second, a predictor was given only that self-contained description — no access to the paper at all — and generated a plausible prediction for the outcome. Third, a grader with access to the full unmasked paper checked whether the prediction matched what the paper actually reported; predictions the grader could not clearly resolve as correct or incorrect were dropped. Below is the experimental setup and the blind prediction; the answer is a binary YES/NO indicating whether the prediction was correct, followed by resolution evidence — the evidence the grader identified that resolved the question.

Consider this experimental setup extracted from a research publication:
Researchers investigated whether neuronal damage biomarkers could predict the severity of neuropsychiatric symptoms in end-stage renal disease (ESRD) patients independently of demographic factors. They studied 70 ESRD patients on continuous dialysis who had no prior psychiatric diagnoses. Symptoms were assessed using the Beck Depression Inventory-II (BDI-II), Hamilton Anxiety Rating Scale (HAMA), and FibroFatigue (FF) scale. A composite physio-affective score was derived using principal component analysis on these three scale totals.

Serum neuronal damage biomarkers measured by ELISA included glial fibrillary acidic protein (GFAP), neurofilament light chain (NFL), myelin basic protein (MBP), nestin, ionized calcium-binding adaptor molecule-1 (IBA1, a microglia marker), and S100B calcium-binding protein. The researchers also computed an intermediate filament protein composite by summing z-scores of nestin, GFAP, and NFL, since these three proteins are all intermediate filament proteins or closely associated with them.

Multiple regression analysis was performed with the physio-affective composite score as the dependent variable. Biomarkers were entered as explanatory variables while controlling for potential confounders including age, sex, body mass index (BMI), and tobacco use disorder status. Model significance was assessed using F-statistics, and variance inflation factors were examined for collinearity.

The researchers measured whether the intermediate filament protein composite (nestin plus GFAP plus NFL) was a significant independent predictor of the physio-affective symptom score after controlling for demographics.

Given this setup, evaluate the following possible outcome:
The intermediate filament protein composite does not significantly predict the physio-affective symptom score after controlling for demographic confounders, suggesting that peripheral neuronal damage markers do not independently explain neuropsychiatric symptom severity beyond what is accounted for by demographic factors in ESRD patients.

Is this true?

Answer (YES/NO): NO